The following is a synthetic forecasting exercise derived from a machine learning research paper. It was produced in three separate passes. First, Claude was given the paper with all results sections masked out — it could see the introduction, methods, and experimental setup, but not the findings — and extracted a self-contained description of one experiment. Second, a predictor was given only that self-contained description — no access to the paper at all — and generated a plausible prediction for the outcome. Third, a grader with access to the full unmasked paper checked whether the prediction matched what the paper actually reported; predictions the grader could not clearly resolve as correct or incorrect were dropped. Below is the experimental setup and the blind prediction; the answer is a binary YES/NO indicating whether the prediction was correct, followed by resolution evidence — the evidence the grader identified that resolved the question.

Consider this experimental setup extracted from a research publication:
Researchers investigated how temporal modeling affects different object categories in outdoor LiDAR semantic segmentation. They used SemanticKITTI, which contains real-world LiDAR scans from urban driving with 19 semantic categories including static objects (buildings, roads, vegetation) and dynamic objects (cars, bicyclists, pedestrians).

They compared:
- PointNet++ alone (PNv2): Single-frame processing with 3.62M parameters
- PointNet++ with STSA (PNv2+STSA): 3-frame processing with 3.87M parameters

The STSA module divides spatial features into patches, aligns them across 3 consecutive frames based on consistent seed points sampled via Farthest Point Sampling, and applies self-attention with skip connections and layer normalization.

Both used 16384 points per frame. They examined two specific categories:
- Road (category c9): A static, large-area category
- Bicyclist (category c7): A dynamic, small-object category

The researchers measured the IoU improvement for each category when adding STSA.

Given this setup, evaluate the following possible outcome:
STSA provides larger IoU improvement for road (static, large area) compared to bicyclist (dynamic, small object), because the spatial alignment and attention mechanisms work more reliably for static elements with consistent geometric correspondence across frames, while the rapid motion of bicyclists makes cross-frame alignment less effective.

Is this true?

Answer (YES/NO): NO